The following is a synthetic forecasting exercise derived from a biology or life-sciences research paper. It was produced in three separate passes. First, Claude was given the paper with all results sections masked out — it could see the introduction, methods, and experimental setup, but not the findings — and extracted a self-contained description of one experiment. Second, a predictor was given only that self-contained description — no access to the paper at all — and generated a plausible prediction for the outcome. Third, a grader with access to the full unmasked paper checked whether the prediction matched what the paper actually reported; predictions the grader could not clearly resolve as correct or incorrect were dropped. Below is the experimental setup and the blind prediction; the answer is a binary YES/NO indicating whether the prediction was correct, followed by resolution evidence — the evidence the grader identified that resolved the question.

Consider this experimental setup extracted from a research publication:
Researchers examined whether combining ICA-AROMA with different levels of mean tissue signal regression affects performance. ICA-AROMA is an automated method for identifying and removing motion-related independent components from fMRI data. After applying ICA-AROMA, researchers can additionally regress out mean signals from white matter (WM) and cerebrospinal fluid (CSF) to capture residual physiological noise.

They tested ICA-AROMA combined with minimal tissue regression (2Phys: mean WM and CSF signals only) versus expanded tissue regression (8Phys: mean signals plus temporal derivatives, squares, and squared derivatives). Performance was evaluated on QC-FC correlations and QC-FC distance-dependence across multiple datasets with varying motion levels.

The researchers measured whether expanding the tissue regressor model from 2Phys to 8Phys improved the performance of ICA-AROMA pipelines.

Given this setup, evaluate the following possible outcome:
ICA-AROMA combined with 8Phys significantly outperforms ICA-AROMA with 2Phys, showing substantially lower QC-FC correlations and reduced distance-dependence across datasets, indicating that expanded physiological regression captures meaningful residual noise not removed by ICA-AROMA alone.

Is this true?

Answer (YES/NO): NO